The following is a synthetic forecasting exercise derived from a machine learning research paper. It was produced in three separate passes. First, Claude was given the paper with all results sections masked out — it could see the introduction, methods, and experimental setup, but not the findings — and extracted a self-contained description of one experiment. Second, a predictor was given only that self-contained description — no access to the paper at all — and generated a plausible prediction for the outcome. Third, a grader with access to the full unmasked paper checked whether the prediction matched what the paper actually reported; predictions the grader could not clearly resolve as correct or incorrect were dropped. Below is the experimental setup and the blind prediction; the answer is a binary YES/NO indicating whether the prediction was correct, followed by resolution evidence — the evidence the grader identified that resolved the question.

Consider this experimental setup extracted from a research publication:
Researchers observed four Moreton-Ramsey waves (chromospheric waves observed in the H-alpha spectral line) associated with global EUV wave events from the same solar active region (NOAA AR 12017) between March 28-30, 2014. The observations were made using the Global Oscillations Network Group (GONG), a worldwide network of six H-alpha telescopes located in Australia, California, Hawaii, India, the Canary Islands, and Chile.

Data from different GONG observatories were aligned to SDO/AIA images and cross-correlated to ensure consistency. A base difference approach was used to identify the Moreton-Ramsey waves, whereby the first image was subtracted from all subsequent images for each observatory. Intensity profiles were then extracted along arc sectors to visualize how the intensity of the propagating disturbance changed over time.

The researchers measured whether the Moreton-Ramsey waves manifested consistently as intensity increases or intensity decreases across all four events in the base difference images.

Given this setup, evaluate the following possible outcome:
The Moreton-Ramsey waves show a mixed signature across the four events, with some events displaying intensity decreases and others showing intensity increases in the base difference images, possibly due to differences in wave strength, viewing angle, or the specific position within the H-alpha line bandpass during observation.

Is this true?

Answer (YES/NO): YES